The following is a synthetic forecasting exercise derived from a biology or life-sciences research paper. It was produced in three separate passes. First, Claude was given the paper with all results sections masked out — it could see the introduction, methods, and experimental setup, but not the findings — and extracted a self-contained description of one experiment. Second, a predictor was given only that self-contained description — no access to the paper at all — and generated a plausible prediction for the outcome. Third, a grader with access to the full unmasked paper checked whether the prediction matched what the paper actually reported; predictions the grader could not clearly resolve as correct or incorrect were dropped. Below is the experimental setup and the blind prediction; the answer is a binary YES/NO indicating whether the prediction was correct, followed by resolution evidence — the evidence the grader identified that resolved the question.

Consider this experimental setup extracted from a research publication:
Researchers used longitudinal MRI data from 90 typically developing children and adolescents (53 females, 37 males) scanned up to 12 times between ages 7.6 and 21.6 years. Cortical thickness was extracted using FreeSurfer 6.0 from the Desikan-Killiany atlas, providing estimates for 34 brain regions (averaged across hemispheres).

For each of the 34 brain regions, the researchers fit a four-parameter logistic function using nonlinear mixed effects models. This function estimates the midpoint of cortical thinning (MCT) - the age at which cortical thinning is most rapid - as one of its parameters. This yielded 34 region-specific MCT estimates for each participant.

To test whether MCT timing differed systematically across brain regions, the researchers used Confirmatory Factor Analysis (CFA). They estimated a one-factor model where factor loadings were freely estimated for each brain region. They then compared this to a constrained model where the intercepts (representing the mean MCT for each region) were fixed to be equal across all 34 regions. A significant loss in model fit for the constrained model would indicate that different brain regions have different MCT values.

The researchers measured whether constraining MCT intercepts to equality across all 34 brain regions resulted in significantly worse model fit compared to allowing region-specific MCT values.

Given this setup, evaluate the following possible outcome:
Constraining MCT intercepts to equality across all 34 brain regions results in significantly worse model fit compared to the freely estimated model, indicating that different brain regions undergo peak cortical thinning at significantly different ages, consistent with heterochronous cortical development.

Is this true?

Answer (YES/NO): YES